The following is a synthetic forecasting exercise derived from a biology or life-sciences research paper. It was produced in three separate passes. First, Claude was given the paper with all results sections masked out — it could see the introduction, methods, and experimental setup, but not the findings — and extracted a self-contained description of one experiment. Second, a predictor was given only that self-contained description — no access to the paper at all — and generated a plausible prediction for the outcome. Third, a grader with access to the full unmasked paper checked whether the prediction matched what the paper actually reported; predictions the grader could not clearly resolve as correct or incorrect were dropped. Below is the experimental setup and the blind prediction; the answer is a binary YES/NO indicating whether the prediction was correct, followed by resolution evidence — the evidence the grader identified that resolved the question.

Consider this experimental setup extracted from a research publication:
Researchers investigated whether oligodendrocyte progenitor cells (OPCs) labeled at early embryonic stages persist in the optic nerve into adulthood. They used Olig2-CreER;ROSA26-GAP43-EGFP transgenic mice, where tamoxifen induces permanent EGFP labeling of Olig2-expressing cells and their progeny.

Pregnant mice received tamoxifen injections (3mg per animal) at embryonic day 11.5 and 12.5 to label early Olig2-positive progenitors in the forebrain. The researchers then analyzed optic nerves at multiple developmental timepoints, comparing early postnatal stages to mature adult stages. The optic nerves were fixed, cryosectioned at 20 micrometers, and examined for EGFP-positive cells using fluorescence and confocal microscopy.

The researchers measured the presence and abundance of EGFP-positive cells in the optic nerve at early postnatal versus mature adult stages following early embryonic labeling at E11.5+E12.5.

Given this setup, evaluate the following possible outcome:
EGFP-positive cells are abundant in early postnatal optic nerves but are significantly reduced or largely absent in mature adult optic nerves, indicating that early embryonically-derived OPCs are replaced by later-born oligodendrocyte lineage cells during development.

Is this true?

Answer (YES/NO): NO